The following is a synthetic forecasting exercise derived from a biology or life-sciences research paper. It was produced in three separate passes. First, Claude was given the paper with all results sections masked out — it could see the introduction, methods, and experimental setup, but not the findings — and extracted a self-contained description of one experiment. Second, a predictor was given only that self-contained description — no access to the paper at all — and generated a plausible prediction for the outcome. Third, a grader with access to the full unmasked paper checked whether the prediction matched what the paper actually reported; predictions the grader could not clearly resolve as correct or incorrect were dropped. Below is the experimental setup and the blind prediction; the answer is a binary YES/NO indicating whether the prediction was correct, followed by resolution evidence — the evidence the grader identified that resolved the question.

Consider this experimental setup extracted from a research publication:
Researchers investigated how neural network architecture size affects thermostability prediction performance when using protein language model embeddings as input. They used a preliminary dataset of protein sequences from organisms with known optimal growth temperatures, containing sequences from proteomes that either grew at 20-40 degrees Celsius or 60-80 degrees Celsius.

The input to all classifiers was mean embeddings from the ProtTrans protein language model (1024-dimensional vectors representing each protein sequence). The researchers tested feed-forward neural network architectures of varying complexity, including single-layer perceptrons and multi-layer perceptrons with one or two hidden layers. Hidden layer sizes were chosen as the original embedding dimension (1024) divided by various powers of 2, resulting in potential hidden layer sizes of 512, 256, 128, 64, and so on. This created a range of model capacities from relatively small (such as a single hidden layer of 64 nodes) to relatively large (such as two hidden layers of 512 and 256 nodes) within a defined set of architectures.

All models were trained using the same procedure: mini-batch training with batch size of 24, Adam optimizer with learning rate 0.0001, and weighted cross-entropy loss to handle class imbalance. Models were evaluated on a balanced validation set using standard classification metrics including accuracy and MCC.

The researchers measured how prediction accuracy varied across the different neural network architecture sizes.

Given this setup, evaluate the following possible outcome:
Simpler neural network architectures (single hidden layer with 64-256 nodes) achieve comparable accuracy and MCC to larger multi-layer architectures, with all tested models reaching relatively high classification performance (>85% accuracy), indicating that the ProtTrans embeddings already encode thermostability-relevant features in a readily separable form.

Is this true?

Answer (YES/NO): NO